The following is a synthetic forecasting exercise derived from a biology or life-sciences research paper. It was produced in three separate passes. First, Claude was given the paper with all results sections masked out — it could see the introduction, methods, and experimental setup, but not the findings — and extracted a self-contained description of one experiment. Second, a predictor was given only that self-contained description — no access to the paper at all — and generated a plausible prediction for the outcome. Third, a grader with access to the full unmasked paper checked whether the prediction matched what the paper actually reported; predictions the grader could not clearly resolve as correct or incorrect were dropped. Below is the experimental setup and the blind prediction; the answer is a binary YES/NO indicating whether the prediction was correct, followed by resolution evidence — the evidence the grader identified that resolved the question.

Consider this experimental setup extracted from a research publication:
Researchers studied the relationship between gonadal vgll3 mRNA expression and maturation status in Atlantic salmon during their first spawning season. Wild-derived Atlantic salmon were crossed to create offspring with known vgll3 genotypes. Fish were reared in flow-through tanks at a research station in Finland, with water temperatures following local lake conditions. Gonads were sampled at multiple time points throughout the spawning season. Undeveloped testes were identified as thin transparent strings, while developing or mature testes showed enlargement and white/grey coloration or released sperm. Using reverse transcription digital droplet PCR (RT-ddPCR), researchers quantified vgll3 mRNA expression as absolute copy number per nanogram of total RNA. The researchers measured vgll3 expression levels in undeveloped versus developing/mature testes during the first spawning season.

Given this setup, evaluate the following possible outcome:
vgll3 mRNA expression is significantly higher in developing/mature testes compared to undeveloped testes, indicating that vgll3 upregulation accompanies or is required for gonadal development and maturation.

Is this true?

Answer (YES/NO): NO